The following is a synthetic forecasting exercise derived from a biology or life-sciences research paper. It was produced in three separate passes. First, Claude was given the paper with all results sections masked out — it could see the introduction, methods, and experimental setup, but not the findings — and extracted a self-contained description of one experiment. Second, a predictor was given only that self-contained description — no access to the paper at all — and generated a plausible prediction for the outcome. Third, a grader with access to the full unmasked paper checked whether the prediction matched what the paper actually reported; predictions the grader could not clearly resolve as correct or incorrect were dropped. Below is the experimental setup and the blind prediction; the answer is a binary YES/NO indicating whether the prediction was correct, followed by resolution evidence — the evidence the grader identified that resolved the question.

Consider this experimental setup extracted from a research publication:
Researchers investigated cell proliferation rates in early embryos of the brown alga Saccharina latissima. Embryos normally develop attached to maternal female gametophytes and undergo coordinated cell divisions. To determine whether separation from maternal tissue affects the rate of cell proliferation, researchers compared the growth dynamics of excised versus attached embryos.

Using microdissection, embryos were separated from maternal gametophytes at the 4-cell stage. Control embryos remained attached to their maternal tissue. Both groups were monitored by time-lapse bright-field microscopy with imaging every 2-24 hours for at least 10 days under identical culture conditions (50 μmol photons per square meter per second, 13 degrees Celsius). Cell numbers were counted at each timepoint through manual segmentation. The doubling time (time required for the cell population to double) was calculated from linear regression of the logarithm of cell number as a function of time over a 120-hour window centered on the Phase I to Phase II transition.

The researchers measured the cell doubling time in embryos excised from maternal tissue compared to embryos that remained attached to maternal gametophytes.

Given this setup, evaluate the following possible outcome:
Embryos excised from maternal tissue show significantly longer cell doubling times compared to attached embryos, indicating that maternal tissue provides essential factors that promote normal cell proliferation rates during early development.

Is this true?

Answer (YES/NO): NO